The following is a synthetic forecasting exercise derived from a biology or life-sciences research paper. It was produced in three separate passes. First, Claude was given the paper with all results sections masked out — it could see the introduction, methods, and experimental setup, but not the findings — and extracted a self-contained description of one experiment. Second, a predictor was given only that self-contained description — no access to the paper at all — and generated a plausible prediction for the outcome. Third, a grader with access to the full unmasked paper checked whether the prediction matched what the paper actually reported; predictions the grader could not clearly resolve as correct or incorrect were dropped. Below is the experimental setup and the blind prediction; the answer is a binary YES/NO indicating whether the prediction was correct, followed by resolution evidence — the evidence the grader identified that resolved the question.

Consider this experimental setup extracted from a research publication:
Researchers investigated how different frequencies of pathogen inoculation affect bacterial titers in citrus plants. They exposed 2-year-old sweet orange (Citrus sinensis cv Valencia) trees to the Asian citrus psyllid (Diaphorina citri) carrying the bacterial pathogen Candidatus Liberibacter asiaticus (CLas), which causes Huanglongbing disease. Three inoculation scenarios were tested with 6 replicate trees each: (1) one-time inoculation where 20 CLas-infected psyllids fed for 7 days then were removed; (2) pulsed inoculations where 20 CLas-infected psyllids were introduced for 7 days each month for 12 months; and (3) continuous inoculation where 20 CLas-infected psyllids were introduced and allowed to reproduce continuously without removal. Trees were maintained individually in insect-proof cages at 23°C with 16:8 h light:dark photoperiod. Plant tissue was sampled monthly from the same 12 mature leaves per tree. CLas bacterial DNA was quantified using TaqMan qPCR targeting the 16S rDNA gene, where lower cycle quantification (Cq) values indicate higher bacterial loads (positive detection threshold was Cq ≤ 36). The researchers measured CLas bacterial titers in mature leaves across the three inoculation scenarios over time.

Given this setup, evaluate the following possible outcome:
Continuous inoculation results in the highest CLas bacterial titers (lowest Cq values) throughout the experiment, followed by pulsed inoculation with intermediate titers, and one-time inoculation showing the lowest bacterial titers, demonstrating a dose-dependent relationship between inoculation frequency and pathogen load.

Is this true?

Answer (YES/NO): NO